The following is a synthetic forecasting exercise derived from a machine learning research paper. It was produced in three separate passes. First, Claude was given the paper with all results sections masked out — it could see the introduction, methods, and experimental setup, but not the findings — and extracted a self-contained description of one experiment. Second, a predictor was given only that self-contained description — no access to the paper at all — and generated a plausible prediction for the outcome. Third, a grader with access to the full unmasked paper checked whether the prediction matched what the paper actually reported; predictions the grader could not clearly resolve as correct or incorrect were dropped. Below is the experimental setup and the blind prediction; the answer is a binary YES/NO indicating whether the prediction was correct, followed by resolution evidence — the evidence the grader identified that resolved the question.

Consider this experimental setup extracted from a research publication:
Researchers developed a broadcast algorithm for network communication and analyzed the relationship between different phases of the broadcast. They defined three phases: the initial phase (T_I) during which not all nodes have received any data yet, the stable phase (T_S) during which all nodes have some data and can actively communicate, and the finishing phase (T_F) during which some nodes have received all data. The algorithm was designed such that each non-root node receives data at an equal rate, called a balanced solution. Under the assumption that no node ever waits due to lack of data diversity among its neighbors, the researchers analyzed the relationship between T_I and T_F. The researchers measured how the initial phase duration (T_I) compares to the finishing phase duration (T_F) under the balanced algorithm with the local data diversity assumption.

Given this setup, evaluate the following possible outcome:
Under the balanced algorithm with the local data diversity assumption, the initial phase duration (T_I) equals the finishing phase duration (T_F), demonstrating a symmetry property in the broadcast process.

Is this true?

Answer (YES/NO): YES